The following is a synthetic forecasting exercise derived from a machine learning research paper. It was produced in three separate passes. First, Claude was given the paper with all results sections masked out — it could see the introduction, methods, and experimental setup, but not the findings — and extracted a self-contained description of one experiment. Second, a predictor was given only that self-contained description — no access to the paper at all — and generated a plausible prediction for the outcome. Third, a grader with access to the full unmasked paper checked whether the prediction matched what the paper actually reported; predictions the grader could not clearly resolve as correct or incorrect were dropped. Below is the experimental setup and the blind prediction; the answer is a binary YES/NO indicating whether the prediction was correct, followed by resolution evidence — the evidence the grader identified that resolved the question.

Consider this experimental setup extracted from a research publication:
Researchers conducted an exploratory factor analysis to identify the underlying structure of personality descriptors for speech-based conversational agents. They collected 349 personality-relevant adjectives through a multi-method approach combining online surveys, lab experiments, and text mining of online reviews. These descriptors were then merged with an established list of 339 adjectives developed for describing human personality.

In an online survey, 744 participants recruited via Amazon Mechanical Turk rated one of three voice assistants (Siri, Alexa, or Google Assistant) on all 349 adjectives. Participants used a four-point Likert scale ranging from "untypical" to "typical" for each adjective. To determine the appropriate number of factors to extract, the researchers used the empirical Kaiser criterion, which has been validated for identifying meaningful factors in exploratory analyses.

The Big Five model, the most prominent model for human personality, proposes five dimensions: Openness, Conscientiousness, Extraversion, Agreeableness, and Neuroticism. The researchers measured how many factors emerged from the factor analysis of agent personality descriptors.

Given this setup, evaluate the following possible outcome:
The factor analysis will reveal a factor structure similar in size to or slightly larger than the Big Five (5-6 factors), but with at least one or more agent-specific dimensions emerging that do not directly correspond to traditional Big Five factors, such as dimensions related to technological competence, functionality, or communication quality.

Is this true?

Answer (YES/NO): NO